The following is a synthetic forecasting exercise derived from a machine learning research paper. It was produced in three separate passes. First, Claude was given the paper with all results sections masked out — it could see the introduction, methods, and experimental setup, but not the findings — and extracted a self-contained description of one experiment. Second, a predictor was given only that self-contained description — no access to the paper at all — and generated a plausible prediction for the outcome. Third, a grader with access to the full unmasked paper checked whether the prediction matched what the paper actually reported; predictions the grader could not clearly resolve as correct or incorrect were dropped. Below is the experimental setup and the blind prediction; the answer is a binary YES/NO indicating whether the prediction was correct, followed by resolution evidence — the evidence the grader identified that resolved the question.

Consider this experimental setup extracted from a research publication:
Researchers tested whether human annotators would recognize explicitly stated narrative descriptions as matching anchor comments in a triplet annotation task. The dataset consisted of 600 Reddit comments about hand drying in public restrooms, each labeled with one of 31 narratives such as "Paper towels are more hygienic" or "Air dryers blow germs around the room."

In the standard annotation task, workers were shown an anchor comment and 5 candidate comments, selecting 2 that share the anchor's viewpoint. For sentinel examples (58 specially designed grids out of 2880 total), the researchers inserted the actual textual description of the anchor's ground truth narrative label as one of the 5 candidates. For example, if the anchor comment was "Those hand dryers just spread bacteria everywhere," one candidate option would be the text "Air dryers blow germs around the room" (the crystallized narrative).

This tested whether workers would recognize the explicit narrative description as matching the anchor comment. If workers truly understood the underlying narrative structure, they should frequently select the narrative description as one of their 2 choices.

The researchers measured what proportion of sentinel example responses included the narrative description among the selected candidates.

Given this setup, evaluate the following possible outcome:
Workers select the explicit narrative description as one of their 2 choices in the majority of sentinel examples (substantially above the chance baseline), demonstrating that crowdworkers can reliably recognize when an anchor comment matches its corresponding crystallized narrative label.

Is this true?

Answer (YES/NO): NO